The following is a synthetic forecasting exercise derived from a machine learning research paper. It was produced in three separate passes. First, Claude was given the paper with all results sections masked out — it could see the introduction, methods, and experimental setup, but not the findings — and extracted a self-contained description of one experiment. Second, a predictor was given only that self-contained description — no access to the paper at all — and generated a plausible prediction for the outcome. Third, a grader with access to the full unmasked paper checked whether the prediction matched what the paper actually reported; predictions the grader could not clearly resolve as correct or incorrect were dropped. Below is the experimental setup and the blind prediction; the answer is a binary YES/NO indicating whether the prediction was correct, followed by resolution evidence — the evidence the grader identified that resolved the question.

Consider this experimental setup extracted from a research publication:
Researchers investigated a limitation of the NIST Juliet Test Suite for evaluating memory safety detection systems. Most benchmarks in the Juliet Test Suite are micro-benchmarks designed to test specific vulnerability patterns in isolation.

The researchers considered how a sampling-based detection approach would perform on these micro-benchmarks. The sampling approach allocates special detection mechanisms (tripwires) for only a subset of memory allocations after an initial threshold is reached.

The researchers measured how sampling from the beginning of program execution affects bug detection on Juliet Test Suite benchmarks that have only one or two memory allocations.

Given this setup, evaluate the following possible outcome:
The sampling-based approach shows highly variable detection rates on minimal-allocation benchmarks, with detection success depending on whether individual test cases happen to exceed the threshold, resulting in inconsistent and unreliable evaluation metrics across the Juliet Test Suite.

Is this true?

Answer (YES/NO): NO